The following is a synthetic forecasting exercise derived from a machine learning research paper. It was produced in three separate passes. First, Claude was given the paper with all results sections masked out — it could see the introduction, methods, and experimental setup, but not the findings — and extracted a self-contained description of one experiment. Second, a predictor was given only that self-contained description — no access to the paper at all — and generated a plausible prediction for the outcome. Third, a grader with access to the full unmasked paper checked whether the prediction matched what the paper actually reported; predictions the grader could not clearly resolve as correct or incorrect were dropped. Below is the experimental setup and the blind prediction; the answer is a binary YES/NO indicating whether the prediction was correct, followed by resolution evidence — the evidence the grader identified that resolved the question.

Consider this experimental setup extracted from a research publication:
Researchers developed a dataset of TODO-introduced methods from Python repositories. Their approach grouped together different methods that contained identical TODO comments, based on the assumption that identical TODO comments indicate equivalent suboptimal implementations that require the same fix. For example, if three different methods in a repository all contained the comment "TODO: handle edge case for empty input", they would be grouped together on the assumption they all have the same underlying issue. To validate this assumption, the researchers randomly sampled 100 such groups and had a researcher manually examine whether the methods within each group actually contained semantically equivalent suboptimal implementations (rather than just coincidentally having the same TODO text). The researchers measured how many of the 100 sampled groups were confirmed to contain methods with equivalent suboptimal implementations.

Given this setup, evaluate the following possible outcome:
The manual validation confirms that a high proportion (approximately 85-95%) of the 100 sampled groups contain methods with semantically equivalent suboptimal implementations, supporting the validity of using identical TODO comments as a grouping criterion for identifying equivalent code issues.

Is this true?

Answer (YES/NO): YES